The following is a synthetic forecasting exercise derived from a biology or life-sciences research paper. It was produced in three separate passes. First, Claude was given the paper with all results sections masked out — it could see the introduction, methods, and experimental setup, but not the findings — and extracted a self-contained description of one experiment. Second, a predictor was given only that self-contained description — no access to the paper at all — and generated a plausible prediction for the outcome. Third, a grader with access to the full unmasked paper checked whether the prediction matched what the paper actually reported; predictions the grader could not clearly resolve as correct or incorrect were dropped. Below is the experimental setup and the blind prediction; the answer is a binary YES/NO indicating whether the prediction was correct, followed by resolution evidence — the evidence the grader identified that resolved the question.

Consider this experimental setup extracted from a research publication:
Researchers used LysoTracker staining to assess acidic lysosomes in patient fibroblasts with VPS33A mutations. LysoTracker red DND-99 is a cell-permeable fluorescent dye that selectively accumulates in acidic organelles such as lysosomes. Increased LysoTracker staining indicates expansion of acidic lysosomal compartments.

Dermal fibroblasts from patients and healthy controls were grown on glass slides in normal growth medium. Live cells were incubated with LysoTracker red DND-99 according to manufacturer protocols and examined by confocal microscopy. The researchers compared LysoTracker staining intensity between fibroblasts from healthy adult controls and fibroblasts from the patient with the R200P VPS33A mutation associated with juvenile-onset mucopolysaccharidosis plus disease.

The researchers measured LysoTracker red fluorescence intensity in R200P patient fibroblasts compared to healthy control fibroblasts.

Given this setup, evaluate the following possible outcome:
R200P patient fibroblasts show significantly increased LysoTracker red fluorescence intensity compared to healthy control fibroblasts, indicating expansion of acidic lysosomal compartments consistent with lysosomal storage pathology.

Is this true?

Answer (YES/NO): YES